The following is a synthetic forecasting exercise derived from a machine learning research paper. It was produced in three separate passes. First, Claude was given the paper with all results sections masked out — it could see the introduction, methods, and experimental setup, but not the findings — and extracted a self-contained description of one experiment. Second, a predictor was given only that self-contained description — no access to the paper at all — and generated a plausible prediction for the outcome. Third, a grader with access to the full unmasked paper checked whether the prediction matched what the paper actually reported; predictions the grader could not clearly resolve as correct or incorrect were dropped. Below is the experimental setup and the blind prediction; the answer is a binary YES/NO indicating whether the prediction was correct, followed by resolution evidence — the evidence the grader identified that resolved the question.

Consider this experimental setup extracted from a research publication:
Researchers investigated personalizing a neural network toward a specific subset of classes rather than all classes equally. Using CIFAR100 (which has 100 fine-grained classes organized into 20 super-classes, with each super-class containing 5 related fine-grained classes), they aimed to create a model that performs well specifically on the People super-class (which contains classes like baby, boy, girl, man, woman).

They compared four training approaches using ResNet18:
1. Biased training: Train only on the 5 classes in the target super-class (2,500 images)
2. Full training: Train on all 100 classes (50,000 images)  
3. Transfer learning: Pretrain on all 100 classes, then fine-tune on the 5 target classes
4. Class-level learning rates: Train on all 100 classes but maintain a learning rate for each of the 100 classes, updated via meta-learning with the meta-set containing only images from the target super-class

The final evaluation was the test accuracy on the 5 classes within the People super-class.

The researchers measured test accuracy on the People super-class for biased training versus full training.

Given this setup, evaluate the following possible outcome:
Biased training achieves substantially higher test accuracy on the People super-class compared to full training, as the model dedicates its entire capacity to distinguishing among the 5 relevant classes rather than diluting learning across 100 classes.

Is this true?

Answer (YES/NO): NO